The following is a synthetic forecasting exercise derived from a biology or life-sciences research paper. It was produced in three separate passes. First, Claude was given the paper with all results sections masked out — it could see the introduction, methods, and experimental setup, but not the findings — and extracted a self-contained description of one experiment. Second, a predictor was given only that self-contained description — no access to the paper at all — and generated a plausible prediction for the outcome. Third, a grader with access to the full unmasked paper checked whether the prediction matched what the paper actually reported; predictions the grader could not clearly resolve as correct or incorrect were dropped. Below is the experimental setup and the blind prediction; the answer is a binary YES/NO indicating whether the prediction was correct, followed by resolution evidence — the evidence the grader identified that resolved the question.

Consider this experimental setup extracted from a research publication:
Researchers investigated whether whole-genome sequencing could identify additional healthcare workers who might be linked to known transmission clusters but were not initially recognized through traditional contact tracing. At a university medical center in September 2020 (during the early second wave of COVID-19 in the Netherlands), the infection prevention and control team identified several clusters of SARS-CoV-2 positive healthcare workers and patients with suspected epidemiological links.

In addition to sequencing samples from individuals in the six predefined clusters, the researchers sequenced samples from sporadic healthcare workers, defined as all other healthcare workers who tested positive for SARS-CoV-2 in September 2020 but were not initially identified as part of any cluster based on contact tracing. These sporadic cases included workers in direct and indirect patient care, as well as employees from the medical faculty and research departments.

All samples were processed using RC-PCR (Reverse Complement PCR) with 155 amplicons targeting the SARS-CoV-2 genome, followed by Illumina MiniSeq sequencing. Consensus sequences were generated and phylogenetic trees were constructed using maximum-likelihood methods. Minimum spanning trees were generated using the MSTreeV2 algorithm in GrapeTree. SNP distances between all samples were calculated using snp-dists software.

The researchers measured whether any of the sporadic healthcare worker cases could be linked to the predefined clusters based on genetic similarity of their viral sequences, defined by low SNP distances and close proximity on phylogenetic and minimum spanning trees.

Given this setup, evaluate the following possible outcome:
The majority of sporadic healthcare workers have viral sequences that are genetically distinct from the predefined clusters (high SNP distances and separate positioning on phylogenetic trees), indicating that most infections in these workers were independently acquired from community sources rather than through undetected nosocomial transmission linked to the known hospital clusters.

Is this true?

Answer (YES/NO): NO